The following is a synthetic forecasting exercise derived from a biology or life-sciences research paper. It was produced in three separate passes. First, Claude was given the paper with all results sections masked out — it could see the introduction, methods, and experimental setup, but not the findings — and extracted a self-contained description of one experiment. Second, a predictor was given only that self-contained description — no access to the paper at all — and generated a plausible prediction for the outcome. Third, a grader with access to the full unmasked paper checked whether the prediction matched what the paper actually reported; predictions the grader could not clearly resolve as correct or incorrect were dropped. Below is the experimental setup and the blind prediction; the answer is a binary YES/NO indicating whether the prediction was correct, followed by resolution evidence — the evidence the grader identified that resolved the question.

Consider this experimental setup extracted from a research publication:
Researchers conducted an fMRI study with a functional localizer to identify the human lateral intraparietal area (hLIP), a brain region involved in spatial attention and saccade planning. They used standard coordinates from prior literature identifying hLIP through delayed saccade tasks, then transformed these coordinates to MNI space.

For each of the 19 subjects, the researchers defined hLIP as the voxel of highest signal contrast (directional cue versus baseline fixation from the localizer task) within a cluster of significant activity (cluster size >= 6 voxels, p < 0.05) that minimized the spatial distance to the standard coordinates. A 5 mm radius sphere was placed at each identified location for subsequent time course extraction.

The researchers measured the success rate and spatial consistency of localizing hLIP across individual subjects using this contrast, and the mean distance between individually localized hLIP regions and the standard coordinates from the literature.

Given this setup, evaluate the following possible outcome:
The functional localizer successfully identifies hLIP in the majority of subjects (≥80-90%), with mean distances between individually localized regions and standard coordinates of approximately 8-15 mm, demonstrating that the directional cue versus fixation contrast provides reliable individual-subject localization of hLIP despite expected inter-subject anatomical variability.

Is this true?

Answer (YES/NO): YES